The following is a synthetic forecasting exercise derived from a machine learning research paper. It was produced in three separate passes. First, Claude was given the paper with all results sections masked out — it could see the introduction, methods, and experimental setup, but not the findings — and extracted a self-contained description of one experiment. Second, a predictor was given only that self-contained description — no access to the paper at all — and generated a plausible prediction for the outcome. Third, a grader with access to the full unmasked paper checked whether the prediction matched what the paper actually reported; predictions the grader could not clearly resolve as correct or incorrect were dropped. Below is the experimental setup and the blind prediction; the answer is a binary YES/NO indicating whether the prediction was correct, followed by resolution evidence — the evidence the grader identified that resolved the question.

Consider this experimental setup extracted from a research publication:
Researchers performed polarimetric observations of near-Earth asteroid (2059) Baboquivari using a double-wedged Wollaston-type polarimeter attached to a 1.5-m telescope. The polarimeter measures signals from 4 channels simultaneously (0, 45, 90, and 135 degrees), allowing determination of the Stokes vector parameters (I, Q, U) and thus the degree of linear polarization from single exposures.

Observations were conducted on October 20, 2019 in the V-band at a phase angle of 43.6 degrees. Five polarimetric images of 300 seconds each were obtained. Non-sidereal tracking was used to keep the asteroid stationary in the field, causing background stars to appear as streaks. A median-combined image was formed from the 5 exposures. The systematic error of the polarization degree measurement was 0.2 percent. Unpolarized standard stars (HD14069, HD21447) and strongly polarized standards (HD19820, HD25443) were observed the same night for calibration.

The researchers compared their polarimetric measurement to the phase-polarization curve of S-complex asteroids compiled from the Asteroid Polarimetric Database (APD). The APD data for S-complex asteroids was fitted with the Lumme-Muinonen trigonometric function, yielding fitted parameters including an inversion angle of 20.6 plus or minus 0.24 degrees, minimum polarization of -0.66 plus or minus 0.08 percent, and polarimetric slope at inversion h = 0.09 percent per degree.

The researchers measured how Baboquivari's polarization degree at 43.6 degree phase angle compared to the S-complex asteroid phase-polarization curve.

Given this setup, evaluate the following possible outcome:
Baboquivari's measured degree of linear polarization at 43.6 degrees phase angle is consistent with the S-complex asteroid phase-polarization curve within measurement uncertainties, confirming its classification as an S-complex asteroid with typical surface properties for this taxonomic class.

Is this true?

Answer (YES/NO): YES